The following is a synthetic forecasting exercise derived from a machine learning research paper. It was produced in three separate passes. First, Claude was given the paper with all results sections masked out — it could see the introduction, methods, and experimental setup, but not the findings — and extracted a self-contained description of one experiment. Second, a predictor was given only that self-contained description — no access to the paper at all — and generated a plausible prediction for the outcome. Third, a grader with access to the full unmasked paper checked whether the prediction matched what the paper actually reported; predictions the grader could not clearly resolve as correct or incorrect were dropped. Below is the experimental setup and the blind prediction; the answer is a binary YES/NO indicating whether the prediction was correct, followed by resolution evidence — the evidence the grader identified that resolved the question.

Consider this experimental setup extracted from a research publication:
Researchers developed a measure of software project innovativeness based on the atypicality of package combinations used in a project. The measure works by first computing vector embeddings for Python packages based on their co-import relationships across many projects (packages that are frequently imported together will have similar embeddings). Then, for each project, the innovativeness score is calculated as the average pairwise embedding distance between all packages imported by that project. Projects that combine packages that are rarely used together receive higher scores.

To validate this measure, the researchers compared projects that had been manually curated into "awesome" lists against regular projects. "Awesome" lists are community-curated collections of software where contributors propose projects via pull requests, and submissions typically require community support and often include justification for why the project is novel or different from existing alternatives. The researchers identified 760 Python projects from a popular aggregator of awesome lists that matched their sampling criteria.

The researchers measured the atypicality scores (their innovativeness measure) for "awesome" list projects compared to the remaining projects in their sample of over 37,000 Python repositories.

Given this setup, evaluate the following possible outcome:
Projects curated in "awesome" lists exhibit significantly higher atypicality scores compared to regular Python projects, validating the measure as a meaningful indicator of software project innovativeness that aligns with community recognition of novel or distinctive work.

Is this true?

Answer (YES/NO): YES